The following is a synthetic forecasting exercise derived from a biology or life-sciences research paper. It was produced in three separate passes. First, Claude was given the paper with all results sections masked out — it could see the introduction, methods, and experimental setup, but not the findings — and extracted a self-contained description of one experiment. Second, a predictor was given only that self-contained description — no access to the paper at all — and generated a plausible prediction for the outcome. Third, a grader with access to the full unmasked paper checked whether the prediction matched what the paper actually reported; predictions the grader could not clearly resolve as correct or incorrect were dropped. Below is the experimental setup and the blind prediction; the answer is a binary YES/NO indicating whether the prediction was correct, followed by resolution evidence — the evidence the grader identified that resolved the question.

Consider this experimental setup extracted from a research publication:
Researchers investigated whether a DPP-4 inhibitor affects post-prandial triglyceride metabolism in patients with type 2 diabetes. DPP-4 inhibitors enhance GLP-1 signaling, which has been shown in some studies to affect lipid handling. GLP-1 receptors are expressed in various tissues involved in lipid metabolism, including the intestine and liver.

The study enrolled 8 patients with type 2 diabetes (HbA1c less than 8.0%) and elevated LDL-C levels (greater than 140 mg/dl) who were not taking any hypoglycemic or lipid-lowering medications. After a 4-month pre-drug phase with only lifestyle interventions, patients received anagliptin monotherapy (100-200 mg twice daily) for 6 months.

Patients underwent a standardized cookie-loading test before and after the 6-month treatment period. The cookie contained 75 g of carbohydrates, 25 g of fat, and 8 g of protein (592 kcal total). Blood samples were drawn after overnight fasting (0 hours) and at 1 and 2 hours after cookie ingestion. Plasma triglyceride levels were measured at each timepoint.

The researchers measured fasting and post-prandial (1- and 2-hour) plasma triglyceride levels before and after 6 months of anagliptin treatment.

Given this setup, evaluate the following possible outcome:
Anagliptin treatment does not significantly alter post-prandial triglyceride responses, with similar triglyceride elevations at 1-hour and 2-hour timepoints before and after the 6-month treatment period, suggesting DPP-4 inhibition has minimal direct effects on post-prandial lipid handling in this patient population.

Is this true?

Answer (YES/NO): NO